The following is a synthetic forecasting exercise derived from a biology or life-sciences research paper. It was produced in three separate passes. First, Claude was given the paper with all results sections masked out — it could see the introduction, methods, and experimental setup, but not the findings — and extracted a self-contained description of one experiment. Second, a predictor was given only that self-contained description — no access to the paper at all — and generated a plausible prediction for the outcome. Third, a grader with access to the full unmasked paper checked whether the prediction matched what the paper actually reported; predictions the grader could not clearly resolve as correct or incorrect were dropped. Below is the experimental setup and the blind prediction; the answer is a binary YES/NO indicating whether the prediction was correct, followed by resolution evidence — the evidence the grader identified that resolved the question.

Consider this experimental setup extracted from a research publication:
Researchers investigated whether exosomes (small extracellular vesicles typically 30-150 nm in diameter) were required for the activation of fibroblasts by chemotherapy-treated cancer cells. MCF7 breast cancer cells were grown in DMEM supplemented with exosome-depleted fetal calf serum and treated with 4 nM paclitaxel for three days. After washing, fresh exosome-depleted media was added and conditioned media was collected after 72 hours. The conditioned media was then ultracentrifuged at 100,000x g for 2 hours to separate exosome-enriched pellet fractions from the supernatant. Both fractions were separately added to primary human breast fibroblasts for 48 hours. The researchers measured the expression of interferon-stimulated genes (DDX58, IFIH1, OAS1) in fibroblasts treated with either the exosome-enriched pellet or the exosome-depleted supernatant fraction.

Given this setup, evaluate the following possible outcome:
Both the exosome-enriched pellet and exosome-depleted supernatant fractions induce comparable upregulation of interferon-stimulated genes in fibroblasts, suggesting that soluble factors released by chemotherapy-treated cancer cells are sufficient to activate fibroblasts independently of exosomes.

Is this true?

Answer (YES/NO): NO